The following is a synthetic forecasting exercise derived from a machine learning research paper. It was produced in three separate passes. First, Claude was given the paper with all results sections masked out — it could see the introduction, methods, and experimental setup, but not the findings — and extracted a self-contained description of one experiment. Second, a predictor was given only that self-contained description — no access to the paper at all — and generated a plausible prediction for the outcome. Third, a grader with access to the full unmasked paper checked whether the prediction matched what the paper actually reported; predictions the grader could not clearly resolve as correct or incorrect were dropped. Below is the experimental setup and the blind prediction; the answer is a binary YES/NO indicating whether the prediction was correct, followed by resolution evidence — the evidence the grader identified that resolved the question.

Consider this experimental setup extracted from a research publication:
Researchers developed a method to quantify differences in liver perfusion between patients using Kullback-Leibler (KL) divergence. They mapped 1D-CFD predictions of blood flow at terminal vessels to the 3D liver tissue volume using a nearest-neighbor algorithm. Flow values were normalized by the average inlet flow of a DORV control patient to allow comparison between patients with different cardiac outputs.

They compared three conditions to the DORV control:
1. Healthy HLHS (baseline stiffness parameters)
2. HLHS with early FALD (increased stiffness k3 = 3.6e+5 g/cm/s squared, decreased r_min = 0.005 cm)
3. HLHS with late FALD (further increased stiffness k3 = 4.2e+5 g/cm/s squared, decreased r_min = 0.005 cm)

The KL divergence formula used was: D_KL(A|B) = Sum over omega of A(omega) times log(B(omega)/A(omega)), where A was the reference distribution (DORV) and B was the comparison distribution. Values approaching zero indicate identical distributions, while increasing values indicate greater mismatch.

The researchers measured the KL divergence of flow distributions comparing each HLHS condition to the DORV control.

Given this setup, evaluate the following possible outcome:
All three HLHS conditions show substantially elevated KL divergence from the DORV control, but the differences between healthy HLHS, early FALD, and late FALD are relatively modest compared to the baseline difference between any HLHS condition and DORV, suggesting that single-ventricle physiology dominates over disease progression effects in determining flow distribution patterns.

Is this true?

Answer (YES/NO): NO